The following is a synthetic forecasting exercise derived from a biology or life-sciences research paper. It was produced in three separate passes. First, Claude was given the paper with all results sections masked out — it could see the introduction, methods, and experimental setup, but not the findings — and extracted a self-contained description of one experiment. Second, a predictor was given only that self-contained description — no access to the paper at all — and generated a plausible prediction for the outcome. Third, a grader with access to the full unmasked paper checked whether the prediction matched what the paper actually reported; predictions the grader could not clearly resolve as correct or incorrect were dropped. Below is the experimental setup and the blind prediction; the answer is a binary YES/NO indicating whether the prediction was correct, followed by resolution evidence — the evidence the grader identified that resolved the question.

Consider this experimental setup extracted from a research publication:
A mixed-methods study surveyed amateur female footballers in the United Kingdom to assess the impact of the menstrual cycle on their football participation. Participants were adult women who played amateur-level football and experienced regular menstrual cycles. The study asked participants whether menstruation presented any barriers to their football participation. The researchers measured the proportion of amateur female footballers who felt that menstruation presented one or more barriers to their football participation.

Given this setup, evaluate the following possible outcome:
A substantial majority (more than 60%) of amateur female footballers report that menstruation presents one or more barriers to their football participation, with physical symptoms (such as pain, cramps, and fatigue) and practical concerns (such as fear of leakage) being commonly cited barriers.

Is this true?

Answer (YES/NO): NO